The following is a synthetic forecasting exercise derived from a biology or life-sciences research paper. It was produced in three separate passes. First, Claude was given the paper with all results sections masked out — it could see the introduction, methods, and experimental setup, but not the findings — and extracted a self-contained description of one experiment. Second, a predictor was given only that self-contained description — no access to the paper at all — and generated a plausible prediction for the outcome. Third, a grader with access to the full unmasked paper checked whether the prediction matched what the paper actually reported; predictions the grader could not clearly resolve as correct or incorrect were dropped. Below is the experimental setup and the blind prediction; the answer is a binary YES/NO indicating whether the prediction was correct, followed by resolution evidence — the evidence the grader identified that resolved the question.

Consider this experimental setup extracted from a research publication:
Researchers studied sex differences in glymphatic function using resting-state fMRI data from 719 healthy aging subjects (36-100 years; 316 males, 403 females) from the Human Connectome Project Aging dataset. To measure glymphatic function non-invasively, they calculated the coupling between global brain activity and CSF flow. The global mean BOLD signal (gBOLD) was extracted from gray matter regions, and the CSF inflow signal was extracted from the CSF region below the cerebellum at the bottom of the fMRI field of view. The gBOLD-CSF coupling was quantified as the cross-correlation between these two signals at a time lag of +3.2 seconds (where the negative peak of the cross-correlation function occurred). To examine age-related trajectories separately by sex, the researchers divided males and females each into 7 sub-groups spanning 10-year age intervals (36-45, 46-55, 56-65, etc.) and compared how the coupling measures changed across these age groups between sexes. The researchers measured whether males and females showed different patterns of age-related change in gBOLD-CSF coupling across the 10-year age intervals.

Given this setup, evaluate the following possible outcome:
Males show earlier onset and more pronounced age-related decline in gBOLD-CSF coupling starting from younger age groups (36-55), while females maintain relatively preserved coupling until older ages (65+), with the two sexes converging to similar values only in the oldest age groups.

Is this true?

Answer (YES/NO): NO